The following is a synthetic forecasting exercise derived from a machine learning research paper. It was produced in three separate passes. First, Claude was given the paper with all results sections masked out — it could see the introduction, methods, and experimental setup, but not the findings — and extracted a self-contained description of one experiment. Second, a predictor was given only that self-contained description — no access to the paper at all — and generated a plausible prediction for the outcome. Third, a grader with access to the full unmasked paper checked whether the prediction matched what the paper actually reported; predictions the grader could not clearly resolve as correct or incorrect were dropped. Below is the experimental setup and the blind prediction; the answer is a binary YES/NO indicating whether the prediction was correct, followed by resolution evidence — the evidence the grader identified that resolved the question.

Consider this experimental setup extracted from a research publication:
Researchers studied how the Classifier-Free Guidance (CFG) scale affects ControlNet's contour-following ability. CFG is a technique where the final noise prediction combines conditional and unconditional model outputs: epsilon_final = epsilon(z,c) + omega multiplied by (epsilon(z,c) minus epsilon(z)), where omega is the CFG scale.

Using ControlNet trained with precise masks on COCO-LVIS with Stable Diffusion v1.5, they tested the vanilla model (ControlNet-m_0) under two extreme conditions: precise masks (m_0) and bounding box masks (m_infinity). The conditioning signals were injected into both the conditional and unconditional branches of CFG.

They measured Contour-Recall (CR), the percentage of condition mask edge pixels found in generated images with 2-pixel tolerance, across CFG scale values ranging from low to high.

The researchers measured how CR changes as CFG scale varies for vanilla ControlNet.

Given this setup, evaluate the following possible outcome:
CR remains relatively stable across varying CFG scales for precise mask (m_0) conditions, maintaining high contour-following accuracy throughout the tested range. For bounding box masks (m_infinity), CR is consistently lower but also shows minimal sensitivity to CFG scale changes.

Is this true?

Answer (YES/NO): YES